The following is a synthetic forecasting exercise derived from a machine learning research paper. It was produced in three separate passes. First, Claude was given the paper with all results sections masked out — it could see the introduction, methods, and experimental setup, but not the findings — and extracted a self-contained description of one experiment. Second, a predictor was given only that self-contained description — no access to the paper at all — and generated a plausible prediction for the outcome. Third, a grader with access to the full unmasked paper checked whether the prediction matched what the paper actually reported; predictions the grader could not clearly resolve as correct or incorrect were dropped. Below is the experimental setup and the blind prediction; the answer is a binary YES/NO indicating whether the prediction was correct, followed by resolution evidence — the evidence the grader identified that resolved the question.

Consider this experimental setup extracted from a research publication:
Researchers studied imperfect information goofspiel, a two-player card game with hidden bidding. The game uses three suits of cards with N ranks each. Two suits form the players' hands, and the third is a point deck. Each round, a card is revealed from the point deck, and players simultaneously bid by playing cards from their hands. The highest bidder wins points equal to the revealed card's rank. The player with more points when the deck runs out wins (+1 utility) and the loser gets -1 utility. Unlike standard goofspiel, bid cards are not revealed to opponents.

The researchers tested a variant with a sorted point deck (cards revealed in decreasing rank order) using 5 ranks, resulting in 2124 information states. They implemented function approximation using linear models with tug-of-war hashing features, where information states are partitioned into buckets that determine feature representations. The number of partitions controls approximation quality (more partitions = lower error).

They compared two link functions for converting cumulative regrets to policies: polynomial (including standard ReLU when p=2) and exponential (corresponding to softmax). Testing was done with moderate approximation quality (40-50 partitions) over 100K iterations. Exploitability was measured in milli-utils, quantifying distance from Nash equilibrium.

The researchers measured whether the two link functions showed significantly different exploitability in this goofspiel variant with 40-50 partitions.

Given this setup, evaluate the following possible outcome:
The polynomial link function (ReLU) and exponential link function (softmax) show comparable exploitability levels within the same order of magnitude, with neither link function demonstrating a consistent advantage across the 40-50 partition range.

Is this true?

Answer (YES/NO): YES